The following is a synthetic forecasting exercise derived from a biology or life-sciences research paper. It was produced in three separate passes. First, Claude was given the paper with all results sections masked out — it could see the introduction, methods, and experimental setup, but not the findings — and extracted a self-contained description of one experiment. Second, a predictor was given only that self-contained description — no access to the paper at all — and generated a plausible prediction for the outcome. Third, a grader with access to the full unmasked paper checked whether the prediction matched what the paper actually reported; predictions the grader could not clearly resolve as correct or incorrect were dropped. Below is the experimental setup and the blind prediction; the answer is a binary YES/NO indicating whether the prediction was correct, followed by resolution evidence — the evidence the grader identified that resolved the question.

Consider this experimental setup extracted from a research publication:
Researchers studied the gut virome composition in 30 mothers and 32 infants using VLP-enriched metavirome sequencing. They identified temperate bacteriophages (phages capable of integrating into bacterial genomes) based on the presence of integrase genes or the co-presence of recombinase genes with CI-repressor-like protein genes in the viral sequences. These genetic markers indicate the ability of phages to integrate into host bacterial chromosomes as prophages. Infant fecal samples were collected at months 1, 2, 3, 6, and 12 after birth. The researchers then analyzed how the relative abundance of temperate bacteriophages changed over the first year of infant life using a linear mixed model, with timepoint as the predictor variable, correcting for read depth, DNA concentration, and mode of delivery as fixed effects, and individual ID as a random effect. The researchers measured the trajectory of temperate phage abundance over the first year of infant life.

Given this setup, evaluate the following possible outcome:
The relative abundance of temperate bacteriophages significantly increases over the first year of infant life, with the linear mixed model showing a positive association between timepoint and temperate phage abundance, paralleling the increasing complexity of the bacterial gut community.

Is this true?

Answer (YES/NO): NO